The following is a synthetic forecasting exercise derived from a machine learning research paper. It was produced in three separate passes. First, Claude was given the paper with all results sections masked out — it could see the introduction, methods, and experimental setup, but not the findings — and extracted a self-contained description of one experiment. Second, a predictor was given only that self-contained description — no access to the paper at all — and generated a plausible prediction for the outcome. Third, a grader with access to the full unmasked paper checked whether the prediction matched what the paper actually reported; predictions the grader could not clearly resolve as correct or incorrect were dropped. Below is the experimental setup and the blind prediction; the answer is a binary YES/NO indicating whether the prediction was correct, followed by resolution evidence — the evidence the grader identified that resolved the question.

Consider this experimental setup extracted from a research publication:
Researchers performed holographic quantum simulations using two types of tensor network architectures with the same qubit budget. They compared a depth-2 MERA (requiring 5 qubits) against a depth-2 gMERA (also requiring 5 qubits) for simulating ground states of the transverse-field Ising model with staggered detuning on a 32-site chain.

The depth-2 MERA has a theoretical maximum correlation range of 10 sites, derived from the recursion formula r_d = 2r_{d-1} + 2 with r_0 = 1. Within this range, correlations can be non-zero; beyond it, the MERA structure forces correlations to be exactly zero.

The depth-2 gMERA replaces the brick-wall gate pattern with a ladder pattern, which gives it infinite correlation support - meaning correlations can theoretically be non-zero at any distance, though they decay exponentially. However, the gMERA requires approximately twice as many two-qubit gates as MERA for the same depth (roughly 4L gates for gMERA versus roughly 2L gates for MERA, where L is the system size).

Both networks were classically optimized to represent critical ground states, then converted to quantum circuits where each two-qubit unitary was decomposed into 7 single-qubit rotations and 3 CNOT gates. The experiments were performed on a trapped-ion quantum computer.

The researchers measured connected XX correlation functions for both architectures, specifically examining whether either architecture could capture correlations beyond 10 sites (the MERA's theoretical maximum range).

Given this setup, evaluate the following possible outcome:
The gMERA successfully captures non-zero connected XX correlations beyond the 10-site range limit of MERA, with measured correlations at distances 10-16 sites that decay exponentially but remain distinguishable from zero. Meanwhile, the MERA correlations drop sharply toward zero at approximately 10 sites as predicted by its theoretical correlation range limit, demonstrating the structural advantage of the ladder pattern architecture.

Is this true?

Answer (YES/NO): YES